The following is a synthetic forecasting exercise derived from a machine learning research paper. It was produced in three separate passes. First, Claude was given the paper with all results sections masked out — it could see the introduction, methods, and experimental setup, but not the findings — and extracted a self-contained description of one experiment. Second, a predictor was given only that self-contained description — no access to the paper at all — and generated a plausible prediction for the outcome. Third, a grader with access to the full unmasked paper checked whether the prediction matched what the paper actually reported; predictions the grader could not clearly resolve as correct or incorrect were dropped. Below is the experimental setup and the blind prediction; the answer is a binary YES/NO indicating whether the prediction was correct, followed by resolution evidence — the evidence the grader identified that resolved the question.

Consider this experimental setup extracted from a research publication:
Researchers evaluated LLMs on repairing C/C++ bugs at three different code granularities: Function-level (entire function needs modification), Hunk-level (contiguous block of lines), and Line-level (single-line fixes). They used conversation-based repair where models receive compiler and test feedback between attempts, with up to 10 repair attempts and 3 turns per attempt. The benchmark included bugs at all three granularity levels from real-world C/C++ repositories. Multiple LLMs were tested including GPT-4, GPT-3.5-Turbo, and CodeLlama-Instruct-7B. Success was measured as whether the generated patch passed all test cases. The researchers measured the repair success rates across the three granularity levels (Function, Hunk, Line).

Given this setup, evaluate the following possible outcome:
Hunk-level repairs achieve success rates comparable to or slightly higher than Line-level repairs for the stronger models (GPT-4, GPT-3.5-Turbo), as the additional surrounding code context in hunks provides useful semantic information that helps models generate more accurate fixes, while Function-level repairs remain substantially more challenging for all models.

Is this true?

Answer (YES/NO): NO